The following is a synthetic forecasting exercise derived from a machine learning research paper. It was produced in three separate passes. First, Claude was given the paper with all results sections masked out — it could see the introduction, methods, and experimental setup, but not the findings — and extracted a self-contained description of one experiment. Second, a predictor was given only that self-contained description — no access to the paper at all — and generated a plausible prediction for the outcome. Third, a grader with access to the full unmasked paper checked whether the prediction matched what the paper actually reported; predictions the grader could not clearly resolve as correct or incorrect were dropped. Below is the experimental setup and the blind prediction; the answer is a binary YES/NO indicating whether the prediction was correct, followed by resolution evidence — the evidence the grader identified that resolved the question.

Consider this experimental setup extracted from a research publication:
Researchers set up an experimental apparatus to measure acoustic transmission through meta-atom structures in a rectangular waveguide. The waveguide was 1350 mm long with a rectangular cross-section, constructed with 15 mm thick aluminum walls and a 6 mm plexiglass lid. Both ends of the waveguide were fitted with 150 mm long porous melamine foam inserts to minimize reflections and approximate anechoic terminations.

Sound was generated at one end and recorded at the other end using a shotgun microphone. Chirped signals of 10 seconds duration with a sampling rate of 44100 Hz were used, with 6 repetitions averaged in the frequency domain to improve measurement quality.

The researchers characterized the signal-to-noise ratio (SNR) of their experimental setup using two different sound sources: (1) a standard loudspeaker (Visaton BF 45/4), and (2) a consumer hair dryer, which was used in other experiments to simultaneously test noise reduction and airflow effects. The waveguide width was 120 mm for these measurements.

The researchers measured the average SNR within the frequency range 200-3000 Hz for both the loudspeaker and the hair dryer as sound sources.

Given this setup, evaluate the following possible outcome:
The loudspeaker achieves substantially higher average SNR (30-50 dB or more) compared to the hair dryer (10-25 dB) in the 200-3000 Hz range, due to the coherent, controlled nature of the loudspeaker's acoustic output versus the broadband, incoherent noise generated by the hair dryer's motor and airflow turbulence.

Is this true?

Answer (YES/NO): NO